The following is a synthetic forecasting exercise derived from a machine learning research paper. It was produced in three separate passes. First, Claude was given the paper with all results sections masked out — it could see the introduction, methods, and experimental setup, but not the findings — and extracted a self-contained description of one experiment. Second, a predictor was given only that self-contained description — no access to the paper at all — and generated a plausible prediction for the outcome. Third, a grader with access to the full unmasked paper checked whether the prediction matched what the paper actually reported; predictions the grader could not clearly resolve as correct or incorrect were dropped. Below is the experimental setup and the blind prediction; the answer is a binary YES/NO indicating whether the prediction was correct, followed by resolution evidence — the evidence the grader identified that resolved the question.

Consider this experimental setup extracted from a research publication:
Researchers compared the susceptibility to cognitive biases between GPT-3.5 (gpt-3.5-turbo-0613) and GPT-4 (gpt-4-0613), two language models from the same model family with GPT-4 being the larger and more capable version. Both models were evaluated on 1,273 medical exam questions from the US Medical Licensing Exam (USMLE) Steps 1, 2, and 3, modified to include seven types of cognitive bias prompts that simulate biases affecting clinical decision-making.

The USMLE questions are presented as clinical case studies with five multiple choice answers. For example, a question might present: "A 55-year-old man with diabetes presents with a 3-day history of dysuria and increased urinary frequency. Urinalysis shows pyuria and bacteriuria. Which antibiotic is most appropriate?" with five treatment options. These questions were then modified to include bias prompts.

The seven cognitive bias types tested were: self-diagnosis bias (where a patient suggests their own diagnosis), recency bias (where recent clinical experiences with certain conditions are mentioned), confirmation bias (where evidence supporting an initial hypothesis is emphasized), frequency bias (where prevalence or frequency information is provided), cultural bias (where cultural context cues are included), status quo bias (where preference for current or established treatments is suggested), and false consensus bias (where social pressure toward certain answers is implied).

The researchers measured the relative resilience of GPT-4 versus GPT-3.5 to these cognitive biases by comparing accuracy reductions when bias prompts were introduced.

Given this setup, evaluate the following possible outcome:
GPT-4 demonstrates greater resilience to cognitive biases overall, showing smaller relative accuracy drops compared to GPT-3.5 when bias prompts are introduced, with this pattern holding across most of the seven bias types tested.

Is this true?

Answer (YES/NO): YES